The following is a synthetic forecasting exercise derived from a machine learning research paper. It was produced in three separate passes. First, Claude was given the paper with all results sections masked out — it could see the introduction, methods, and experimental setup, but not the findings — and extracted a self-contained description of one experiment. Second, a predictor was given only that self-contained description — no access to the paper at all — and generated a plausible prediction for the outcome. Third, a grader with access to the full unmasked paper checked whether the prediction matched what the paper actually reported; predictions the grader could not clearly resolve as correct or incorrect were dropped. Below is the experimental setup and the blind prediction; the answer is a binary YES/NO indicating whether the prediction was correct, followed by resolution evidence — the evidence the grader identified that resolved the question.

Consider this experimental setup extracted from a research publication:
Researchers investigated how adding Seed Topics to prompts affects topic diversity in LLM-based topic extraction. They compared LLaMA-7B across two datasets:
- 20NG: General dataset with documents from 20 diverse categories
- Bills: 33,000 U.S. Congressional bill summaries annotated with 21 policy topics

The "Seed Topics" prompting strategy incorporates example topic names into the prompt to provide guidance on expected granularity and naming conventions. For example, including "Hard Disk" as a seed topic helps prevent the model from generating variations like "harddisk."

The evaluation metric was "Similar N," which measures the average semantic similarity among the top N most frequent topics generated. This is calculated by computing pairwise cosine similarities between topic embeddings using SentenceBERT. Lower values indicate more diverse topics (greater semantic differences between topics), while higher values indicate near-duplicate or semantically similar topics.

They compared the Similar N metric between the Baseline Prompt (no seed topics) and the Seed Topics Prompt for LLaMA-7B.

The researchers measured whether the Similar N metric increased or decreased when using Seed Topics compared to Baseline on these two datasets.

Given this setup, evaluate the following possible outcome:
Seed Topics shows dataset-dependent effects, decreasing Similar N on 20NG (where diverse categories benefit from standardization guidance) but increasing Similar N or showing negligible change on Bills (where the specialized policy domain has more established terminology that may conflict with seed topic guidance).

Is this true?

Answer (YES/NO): NO